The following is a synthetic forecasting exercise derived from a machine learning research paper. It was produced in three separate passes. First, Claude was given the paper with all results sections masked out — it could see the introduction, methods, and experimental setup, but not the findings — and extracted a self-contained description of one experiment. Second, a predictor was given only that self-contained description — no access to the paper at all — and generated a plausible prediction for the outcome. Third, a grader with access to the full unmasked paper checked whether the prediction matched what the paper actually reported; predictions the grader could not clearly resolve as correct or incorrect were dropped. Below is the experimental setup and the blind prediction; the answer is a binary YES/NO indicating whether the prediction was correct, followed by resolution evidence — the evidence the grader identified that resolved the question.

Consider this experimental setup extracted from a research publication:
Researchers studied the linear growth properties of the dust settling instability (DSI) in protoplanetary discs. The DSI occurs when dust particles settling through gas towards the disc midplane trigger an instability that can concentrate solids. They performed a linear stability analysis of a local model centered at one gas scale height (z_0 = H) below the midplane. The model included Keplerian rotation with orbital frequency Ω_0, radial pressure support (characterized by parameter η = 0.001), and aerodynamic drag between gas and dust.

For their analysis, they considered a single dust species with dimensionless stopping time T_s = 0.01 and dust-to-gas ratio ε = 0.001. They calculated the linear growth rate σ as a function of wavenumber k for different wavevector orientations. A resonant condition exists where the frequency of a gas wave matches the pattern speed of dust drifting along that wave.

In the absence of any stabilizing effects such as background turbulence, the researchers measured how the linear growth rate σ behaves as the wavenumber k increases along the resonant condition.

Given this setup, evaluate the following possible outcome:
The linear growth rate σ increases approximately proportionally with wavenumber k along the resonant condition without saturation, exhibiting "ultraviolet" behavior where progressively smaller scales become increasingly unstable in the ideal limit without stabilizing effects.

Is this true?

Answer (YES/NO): NO